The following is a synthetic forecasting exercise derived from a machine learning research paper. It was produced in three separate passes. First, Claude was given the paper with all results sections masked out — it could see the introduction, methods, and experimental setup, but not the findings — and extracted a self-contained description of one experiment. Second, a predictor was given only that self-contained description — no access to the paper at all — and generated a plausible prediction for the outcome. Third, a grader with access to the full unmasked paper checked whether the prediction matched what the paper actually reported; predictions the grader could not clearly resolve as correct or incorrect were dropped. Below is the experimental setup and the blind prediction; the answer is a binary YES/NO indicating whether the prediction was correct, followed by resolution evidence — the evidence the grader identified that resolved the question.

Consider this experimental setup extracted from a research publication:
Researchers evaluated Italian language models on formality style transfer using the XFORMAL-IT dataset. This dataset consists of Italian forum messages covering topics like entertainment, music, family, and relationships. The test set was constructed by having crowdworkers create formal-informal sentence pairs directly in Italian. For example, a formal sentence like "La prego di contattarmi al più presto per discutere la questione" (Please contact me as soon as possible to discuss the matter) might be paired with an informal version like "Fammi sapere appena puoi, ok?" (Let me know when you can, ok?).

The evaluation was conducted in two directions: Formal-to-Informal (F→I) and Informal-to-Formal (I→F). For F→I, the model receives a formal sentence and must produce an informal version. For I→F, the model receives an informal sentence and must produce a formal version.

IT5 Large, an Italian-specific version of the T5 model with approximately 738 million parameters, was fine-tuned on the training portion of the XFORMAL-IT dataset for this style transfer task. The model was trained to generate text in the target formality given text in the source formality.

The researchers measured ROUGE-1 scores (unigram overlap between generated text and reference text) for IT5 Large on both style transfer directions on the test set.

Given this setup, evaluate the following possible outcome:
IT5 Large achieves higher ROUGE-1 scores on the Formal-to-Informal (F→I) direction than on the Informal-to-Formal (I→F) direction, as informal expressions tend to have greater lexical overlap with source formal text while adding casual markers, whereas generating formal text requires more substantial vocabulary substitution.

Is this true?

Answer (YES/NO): NO